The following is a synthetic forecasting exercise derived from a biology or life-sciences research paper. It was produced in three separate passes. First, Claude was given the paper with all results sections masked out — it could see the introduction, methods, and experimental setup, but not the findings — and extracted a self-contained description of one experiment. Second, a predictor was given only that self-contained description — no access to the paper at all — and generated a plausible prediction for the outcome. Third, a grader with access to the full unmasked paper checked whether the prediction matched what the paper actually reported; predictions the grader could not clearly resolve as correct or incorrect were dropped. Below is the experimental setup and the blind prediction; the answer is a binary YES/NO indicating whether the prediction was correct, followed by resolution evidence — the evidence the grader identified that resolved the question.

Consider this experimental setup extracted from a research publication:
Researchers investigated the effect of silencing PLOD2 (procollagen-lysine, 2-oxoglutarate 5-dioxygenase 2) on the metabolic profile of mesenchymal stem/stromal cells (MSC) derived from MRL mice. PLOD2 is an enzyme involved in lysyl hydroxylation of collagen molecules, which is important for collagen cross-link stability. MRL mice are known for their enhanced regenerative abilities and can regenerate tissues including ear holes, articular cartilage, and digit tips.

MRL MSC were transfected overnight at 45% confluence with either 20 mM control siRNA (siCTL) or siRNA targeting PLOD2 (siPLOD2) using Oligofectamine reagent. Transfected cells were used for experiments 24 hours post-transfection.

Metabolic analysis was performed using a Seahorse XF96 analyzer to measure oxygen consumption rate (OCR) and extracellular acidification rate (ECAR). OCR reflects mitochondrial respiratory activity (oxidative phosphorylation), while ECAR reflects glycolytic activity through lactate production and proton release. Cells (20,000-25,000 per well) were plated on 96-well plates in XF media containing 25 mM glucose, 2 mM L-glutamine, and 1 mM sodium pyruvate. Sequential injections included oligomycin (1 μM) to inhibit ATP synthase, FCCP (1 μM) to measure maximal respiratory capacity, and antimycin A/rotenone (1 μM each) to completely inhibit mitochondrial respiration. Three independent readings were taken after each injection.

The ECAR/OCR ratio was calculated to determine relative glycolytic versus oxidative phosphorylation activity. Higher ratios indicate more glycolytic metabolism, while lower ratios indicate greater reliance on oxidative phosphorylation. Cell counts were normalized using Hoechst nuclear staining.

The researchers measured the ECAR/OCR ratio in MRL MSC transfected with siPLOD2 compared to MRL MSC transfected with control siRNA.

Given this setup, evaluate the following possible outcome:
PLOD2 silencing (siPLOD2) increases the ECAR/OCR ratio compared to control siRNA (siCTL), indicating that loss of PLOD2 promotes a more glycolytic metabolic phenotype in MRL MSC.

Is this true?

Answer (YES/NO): NO